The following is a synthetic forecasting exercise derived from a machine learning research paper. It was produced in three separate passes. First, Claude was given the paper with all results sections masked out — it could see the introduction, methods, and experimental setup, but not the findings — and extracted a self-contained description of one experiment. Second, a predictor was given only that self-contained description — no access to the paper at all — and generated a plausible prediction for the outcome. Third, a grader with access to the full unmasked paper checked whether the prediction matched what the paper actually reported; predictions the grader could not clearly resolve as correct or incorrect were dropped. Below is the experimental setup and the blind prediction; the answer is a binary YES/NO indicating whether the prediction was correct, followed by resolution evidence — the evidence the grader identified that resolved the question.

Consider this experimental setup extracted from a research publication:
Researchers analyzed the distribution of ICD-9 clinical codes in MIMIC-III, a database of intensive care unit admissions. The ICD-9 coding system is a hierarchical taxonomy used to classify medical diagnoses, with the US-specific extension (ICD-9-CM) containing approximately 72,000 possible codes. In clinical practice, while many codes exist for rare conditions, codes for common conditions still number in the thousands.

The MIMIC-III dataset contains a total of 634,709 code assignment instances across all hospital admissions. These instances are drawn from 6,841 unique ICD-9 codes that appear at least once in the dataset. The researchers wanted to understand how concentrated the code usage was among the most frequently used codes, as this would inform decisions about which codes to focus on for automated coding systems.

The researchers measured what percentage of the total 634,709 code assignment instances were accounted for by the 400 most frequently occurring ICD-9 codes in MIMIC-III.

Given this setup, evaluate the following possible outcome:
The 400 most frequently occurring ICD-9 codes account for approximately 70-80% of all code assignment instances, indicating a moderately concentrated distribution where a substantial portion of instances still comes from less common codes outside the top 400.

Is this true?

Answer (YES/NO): YES